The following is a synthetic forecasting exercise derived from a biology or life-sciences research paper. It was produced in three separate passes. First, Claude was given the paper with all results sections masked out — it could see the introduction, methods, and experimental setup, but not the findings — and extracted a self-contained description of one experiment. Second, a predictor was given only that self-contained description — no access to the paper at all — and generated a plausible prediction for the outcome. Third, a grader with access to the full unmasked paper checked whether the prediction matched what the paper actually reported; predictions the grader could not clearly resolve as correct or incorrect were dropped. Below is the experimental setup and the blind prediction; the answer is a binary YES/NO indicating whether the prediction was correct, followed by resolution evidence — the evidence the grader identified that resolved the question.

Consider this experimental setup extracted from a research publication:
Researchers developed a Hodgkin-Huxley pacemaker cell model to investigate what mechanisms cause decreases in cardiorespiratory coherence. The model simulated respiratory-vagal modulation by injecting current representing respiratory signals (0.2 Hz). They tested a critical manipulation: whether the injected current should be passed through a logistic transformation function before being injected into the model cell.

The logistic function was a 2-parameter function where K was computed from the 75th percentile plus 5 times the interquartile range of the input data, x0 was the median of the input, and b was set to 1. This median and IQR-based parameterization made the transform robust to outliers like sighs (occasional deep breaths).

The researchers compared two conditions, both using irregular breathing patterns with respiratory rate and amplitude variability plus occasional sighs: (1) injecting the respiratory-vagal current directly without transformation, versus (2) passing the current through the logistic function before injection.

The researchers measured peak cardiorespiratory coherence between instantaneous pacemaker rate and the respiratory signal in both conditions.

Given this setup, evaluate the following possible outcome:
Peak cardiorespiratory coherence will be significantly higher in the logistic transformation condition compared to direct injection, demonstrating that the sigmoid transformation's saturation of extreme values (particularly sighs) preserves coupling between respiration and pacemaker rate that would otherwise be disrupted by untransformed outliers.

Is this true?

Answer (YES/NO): NO